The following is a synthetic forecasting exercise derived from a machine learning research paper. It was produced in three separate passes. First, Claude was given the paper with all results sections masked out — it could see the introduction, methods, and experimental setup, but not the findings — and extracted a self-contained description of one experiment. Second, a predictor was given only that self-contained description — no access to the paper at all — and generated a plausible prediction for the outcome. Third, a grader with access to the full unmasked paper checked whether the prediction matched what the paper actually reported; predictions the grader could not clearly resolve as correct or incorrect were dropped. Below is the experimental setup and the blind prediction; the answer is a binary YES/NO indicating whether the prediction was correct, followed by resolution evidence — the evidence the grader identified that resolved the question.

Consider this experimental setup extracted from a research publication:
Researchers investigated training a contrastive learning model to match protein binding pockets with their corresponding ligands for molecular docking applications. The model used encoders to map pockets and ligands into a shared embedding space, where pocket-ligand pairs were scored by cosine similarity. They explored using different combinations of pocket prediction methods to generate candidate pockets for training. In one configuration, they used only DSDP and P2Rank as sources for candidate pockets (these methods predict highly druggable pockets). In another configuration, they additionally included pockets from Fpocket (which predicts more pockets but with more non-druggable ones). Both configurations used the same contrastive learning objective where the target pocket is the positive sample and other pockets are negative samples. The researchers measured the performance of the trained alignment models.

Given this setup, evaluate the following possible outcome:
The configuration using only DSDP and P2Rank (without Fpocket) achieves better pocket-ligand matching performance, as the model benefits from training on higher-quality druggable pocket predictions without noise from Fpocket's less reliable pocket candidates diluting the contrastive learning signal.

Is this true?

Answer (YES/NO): YES